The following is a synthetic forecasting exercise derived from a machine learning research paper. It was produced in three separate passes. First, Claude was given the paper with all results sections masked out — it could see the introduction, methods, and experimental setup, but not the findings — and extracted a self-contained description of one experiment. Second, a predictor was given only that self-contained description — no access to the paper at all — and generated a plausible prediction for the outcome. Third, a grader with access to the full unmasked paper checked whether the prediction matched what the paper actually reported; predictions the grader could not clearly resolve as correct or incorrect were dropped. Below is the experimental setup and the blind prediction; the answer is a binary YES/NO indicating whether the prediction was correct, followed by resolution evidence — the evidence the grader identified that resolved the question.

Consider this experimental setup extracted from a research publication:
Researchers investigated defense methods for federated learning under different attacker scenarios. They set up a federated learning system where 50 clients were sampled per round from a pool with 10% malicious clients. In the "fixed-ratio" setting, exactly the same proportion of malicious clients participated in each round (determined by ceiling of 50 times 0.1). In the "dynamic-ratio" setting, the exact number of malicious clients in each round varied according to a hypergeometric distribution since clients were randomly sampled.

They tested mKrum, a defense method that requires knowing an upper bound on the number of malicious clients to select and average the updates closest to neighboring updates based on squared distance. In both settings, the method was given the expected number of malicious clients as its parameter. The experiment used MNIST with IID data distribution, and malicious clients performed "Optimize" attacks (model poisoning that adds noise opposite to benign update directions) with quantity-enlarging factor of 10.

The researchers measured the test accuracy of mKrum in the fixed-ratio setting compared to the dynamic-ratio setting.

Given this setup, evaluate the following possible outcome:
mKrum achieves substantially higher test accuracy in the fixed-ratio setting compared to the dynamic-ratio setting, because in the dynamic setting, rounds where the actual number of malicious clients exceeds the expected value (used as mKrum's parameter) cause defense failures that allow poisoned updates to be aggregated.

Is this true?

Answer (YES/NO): YES